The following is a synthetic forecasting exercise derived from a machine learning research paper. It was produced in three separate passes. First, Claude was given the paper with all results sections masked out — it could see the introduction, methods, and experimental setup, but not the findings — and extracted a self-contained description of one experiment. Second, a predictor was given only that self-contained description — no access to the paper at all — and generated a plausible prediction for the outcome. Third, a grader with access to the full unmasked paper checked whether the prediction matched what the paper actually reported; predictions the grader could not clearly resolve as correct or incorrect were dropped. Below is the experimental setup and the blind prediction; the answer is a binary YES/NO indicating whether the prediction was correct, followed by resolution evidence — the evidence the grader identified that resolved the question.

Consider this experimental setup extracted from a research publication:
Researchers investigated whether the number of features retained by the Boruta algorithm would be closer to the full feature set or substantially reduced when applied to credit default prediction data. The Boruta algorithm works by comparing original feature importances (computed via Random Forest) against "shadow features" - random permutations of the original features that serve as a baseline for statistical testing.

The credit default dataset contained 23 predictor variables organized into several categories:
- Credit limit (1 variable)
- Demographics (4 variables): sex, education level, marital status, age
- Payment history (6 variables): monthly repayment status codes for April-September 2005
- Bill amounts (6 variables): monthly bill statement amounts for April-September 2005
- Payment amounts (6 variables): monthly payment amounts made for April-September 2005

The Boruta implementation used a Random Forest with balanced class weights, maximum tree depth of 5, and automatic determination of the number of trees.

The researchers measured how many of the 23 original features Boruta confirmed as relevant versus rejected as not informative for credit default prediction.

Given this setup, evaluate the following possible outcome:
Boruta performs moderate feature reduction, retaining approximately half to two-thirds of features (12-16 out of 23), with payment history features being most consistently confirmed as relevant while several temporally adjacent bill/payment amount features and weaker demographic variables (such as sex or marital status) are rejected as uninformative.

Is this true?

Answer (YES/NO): NO